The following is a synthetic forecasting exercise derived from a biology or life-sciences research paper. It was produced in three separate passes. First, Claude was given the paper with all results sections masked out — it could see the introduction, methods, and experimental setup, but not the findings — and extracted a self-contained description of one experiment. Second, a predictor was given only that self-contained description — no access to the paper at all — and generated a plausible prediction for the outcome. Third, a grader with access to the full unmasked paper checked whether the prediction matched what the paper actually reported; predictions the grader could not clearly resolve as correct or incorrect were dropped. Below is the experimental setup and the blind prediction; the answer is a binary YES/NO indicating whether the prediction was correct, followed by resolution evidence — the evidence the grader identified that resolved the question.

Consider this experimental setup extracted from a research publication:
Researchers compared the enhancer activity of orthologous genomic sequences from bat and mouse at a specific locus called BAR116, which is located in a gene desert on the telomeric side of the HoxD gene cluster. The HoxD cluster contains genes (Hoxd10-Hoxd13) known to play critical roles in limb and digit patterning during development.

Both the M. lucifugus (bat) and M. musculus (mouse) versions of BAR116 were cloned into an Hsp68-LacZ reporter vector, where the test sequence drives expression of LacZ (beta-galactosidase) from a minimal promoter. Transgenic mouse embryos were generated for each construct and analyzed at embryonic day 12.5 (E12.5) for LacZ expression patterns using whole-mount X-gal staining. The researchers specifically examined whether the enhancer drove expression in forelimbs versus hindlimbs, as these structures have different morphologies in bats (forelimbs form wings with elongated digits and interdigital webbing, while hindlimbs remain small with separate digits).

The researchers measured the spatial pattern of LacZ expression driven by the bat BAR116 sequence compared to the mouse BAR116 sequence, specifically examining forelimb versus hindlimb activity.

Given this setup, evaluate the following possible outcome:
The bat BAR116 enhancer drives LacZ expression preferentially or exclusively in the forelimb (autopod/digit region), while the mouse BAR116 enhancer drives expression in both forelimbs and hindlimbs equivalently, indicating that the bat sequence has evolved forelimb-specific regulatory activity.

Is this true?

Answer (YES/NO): NO